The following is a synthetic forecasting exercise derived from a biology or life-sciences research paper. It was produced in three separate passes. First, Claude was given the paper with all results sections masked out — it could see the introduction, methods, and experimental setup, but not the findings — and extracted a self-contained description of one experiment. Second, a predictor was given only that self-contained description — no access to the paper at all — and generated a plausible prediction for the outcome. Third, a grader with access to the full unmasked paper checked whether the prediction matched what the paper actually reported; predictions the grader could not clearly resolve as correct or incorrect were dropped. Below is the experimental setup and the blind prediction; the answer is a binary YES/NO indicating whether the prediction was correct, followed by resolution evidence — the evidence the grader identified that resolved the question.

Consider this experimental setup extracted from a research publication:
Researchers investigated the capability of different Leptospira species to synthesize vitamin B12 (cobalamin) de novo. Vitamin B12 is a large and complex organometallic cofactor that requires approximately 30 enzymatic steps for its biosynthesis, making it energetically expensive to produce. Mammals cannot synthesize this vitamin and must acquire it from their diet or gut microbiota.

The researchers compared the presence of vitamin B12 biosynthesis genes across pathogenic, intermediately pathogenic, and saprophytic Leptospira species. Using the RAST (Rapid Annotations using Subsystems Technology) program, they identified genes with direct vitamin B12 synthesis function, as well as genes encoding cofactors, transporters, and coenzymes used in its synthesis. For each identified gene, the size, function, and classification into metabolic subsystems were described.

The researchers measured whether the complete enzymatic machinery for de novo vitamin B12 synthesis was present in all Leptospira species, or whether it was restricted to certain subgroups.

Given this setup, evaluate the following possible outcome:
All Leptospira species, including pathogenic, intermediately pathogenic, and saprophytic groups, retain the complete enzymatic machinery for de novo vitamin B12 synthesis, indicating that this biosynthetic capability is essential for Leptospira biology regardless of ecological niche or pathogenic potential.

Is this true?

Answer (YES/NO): NO